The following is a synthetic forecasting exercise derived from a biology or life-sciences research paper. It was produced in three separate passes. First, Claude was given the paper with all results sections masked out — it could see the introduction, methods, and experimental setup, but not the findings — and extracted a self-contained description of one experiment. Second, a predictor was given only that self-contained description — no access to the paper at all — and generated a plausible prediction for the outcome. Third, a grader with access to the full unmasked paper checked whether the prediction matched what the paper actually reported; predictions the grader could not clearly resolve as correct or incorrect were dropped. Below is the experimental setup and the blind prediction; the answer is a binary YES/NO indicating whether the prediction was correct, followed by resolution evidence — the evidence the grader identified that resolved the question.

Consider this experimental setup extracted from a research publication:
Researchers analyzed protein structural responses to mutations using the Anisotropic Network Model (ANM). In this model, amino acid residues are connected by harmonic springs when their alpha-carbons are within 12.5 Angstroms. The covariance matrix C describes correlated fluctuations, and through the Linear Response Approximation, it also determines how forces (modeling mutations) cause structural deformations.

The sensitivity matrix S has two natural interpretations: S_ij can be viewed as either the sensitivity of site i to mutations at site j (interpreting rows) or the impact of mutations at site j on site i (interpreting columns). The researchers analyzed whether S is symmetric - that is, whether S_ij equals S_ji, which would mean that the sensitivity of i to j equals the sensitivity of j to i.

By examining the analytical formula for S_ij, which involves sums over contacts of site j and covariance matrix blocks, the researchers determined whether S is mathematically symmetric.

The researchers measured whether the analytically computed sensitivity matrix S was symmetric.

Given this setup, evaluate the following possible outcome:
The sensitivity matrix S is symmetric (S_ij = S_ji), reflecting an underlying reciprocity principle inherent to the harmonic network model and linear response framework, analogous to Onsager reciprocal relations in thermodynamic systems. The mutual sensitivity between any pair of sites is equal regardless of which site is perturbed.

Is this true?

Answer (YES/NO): NO